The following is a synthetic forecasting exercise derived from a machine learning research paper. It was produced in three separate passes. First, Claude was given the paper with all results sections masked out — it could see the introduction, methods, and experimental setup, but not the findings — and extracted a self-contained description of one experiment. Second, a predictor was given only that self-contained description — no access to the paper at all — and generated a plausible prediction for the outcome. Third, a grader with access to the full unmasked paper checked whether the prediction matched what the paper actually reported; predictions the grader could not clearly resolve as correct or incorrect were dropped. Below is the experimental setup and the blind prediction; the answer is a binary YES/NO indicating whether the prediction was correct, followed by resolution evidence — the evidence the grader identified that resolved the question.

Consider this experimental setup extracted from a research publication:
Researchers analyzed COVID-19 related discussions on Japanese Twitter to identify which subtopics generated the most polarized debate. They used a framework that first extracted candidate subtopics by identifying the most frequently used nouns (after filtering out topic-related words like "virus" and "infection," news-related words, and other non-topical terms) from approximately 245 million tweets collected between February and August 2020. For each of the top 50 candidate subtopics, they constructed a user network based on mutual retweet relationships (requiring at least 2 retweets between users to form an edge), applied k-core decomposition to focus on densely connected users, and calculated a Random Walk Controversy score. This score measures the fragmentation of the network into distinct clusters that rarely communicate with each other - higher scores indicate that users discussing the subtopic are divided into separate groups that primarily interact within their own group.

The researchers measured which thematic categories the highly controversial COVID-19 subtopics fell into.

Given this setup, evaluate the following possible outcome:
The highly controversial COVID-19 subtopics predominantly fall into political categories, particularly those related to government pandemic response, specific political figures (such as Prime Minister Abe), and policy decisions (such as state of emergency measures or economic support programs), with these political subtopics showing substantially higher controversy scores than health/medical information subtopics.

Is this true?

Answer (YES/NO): NO